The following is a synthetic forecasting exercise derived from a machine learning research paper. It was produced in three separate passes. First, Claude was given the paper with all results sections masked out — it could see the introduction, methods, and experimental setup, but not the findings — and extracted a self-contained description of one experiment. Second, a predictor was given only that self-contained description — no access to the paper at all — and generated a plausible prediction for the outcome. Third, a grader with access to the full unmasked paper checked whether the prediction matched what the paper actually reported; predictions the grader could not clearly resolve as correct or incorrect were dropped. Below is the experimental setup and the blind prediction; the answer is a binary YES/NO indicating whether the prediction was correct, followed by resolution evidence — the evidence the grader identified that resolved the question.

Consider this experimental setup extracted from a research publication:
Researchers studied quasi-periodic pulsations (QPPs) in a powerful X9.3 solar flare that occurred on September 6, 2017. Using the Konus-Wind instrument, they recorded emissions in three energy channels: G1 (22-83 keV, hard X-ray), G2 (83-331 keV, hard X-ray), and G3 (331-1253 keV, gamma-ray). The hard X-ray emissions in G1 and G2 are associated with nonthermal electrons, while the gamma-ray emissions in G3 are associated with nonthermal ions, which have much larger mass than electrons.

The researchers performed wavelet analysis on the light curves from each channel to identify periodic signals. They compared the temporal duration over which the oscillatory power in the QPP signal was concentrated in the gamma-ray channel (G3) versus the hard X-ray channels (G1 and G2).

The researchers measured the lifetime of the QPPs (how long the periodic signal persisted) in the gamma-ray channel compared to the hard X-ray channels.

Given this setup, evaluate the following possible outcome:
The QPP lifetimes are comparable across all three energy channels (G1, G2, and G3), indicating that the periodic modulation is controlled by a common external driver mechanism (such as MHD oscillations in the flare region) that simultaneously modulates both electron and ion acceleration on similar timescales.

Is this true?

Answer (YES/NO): NO